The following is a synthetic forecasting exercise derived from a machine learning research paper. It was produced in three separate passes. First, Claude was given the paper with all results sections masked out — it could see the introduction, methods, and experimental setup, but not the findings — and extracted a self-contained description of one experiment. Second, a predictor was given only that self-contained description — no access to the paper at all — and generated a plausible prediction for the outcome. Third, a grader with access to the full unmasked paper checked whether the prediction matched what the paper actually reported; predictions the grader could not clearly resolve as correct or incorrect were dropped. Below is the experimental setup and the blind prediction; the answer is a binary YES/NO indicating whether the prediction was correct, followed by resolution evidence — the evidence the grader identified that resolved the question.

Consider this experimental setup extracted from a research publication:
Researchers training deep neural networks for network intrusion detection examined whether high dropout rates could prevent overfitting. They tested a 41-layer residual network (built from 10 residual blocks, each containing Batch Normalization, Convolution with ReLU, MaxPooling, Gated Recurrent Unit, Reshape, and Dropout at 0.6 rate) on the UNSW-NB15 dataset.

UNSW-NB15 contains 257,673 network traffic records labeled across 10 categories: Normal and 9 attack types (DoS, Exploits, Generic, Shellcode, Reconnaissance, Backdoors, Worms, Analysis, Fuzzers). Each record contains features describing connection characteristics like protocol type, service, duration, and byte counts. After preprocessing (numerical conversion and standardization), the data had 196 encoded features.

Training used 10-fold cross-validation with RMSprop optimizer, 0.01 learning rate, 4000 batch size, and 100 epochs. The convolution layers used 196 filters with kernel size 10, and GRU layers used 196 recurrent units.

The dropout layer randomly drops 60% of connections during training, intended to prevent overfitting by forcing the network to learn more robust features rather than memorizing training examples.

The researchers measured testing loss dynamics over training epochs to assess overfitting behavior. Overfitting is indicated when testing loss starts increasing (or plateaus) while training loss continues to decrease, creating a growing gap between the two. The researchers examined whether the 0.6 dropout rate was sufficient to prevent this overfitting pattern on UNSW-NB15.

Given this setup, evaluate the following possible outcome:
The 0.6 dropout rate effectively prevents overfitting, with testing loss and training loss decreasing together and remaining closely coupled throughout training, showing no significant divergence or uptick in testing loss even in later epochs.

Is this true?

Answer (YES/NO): NO